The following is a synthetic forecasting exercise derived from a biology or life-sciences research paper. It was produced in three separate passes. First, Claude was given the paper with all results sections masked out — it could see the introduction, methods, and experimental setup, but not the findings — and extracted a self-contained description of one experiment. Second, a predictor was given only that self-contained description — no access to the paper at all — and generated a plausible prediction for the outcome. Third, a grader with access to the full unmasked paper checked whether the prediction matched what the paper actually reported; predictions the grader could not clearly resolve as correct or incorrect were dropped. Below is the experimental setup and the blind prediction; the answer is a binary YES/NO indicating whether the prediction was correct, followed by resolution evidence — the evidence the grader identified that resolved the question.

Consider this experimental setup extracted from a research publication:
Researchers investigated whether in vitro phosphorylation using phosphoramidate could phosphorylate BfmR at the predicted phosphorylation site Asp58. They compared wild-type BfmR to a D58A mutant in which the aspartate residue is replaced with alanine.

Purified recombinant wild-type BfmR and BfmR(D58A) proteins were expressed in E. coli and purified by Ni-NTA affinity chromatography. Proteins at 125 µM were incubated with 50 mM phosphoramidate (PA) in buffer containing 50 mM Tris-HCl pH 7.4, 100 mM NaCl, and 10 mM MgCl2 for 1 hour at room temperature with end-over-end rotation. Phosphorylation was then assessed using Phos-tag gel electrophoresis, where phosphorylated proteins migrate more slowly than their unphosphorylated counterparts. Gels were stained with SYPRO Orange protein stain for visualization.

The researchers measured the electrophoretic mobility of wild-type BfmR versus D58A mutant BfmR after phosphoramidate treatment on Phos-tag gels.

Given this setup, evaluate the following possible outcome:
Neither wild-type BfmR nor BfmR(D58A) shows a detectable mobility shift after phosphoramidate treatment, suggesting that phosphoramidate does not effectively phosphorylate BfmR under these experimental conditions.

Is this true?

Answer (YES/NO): NO